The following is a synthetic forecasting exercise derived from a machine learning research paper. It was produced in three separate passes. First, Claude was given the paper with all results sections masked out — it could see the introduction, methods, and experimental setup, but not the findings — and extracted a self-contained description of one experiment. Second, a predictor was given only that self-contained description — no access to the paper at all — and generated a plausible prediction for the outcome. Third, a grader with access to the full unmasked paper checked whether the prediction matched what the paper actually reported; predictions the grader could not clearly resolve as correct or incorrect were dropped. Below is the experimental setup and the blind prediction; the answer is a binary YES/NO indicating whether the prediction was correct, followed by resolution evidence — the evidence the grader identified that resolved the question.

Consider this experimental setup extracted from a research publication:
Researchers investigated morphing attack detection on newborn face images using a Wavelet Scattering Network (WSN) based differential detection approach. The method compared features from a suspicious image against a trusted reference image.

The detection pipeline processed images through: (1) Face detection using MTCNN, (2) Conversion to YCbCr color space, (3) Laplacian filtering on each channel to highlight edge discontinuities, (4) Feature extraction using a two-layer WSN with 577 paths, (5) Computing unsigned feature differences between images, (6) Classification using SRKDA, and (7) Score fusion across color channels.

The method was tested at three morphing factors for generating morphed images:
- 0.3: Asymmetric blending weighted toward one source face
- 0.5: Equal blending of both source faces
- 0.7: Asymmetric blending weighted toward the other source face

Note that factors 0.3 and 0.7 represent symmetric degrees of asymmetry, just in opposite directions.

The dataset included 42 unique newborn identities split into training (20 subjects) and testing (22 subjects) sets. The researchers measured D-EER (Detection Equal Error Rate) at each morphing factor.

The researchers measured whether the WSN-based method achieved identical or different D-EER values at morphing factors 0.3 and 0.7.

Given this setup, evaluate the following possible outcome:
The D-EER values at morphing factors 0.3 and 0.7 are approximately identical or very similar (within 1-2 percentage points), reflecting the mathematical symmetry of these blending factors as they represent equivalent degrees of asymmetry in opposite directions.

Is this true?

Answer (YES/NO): YES